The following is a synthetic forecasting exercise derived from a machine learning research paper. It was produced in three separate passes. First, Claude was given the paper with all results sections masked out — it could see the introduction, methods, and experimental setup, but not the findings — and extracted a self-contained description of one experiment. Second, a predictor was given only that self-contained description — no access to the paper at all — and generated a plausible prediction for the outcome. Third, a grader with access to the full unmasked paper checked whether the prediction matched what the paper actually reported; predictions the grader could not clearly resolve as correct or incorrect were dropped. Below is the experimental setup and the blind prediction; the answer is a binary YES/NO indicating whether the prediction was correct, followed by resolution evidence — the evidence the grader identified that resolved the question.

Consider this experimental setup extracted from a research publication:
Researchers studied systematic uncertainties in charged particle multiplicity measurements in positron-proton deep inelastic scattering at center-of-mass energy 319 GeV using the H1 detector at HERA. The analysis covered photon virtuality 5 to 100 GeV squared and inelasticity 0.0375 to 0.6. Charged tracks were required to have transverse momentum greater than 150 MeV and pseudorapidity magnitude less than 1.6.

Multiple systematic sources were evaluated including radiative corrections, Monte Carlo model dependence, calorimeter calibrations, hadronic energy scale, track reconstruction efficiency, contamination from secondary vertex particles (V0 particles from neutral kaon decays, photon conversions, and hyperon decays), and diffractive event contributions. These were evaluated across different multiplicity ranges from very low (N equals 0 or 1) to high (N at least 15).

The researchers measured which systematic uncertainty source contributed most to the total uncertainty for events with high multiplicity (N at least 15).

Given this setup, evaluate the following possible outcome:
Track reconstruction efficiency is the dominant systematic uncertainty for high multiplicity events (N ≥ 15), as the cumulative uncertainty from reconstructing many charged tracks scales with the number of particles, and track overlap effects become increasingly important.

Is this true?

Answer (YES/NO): NO